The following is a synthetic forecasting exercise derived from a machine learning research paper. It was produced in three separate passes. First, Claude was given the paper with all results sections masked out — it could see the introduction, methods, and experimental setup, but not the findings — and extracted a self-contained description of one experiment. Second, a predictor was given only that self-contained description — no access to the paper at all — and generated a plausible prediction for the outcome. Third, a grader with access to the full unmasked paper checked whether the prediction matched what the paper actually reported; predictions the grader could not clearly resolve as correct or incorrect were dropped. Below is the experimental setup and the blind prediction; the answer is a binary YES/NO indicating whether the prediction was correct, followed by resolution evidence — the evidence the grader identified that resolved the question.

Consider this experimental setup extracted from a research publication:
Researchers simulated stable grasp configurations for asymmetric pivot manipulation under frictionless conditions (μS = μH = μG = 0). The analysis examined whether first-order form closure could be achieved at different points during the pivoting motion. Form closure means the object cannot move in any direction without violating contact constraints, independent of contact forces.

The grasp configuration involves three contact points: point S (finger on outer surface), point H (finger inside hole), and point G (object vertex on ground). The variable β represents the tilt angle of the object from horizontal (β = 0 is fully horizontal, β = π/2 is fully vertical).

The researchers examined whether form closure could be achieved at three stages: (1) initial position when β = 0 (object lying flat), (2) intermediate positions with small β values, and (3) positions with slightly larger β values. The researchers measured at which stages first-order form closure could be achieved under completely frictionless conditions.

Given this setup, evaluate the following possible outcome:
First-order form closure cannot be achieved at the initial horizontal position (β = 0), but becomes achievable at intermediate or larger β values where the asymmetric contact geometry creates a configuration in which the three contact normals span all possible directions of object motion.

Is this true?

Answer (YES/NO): NO